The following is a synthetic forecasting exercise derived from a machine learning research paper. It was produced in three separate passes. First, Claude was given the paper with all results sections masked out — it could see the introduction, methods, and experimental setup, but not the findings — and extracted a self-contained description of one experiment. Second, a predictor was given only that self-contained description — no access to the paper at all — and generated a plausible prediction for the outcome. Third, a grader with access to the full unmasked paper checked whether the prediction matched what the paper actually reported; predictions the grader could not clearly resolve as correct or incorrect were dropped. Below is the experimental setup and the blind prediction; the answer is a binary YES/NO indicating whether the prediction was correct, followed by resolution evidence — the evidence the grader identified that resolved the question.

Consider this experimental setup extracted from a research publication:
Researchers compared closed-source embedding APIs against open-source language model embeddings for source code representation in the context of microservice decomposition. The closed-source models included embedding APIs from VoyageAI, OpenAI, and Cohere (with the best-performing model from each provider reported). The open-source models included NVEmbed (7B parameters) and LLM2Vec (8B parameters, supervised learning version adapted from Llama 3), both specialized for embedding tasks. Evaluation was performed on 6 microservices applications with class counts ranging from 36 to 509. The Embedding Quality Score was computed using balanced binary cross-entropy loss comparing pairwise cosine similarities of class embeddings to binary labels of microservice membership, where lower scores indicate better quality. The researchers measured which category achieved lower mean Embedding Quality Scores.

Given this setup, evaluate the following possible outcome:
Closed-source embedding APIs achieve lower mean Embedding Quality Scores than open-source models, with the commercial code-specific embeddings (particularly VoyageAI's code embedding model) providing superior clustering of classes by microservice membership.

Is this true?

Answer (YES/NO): NO